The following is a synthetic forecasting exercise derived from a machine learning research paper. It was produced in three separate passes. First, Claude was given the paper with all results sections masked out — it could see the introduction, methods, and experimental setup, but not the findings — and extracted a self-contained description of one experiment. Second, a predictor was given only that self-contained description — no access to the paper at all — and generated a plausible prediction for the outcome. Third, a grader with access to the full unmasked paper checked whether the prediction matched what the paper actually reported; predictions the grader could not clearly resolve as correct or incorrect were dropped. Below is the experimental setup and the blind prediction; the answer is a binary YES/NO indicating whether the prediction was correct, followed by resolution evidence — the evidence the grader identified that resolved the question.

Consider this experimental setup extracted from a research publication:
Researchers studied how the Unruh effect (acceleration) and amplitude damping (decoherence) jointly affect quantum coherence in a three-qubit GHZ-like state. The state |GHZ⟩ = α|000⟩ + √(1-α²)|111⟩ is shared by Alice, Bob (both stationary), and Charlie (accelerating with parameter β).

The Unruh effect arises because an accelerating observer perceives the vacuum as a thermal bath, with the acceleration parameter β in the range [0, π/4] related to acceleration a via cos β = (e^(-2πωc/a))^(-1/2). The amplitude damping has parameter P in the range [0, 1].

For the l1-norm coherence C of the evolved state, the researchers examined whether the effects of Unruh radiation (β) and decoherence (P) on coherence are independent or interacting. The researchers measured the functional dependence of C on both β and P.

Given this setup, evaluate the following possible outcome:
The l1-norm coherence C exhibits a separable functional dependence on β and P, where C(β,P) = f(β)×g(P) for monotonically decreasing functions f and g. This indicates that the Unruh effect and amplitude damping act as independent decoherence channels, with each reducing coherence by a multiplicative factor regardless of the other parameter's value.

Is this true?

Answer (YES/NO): YES